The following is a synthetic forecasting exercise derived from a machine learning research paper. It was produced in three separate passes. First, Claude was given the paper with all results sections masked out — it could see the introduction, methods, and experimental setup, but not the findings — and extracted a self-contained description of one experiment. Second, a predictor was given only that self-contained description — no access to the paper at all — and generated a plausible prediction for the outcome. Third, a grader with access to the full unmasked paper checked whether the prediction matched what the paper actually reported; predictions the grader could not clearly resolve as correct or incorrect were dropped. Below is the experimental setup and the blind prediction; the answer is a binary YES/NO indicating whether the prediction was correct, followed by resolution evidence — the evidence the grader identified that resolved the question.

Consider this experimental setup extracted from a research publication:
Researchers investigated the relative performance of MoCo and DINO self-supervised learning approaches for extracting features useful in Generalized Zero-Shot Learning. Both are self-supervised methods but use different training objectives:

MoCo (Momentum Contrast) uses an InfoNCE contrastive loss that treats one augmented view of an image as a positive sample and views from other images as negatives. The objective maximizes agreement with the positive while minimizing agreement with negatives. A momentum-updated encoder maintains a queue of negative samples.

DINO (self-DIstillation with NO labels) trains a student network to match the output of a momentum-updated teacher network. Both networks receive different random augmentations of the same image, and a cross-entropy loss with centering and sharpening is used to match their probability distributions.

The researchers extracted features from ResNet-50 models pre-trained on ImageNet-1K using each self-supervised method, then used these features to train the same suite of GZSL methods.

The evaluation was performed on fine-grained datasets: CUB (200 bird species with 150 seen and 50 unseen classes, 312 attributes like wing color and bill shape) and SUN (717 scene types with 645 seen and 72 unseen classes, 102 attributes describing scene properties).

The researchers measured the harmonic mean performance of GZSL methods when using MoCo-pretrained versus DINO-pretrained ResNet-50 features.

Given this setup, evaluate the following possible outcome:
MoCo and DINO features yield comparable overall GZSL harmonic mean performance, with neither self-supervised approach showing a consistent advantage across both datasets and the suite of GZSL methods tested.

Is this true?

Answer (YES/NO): NO